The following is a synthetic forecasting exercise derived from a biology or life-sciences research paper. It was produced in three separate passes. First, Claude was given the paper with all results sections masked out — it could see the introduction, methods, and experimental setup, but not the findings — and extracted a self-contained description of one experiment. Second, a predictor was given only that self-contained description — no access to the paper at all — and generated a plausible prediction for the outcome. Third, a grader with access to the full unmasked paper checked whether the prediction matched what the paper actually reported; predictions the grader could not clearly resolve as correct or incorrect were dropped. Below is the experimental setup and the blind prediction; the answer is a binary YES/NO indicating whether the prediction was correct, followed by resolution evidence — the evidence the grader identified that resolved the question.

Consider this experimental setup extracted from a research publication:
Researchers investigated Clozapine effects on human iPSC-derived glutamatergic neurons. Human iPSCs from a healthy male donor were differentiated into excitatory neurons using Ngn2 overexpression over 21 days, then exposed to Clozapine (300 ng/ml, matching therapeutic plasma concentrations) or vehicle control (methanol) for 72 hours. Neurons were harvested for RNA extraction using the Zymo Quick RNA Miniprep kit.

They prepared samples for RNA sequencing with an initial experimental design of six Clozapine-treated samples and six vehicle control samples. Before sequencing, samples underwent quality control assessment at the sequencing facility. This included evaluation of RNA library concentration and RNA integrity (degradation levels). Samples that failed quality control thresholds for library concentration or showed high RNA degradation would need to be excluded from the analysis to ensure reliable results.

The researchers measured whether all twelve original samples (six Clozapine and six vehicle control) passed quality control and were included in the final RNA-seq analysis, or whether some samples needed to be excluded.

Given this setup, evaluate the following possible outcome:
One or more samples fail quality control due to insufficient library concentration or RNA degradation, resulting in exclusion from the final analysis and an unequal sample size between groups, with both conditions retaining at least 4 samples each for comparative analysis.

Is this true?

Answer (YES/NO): YES